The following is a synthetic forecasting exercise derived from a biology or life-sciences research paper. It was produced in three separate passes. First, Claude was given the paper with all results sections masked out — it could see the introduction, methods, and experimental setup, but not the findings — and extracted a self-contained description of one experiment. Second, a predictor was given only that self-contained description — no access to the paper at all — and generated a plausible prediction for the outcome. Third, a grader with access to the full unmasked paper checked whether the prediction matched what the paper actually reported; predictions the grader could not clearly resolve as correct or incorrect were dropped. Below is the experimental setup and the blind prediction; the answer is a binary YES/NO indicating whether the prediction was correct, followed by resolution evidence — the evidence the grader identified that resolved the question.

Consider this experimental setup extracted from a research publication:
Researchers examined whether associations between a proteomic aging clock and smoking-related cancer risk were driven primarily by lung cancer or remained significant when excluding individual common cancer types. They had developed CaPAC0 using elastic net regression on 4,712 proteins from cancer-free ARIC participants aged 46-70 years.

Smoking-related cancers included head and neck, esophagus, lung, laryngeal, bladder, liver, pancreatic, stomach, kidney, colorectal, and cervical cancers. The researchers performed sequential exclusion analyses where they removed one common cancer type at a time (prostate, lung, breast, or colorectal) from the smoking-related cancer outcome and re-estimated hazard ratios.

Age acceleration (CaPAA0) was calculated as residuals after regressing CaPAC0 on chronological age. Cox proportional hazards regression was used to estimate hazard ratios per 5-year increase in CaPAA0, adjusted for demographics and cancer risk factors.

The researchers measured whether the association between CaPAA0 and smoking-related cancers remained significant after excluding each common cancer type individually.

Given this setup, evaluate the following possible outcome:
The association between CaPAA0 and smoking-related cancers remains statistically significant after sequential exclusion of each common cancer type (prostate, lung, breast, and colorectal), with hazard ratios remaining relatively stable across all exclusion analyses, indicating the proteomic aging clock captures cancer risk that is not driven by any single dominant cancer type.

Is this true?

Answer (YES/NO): NO